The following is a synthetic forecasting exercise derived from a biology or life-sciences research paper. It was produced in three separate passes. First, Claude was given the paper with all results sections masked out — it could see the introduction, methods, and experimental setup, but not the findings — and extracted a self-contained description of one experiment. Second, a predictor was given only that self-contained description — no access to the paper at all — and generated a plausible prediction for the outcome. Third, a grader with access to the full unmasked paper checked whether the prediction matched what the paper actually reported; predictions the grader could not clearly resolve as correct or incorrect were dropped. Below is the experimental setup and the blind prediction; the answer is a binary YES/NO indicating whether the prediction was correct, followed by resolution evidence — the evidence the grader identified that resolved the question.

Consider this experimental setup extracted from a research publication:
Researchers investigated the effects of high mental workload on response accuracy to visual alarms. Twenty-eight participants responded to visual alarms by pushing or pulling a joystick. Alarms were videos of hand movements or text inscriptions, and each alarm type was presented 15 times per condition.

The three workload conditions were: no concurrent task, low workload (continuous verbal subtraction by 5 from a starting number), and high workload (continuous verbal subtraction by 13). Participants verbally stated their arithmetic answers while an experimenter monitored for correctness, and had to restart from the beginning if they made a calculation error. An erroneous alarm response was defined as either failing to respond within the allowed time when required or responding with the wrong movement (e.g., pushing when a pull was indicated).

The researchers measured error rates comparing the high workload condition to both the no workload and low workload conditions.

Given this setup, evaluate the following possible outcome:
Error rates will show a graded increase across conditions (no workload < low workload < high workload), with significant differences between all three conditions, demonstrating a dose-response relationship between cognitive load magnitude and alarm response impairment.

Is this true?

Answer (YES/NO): NO